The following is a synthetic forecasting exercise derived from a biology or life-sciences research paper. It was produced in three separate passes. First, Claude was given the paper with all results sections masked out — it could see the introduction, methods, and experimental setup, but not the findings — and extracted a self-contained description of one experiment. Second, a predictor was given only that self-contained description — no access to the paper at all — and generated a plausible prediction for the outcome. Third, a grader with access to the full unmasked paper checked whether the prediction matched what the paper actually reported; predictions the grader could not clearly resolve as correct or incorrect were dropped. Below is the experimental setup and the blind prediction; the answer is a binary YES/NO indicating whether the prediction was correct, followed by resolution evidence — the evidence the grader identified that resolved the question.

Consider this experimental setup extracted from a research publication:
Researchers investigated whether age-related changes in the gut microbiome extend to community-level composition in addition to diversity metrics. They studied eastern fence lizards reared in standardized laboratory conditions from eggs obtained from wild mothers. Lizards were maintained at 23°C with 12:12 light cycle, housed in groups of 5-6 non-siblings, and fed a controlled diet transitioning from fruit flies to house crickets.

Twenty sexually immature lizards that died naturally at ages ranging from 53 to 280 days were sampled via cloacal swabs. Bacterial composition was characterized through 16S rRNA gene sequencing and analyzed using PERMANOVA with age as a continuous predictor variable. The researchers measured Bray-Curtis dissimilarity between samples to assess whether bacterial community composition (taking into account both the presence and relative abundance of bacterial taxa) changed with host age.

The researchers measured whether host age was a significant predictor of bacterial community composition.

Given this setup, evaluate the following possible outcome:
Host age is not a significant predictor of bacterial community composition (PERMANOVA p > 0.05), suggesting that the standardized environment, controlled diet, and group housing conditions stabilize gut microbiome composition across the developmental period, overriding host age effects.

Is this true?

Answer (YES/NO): NO